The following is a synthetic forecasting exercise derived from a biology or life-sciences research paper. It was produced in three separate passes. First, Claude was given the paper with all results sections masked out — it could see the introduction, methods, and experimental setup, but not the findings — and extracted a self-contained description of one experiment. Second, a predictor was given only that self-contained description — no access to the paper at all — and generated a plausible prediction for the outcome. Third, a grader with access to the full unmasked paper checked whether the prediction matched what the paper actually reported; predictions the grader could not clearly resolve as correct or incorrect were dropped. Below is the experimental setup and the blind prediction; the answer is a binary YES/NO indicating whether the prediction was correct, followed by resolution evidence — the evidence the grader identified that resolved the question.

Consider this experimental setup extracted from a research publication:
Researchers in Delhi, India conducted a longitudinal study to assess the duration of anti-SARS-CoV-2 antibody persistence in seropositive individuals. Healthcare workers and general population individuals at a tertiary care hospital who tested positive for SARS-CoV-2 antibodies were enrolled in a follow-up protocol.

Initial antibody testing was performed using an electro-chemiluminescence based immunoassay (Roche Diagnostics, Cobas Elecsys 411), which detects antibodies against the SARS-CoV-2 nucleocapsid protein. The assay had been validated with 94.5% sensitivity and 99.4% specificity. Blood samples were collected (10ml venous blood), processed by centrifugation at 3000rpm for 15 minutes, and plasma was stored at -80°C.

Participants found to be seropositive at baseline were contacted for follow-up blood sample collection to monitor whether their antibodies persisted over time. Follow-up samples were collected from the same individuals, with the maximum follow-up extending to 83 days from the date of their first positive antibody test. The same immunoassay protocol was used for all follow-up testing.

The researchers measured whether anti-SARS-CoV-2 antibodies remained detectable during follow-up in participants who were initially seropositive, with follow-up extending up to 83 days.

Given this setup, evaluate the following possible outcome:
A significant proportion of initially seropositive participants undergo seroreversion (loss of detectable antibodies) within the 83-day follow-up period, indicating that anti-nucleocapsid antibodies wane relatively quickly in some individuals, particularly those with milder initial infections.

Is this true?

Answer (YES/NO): NO